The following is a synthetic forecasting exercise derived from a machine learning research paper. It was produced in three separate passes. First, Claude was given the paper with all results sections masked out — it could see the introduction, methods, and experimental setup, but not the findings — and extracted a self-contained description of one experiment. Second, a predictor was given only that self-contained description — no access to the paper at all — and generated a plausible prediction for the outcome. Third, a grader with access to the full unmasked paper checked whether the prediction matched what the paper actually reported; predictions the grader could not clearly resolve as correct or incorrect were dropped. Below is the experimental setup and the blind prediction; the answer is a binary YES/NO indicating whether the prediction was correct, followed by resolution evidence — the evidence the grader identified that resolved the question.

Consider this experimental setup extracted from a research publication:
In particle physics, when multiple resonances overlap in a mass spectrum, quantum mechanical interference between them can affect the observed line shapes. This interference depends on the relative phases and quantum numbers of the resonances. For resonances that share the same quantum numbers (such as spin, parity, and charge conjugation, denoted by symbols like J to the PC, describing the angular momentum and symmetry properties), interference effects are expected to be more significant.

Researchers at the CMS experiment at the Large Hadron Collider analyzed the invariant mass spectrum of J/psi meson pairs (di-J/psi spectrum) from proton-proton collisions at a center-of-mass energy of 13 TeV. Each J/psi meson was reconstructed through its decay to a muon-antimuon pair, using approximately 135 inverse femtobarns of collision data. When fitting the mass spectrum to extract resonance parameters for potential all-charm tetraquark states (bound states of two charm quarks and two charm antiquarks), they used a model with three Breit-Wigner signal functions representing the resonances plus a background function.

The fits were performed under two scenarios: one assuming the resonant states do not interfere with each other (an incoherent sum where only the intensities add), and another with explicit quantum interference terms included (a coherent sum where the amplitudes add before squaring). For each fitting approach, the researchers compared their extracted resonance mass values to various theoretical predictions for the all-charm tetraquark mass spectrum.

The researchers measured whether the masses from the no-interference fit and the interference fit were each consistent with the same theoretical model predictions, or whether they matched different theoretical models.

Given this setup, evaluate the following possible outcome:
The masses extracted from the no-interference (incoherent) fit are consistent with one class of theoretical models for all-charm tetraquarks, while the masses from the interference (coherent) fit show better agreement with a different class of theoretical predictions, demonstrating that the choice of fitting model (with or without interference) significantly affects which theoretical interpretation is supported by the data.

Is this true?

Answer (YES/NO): YES